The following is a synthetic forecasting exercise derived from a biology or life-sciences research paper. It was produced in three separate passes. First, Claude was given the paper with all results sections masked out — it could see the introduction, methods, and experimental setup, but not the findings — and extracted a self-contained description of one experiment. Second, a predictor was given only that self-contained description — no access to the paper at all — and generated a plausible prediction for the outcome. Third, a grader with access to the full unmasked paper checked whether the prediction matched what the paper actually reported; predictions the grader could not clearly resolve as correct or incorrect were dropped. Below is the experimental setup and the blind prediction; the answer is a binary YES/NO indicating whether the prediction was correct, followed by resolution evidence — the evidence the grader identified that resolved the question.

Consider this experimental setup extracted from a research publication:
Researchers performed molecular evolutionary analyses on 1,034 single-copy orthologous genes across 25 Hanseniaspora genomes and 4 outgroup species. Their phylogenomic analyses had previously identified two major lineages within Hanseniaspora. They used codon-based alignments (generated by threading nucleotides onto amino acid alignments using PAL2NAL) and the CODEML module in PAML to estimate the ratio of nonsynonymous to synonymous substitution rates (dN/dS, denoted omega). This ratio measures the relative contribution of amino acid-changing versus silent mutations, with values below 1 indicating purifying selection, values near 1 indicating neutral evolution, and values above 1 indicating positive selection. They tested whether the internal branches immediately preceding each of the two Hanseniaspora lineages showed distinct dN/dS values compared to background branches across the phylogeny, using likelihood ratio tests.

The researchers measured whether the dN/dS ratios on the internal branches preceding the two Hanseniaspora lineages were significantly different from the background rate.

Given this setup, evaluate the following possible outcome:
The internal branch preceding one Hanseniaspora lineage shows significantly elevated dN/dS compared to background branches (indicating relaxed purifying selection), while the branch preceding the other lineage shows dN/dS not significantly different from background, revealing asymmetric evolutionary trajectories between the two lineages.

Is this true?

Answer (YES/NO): NO